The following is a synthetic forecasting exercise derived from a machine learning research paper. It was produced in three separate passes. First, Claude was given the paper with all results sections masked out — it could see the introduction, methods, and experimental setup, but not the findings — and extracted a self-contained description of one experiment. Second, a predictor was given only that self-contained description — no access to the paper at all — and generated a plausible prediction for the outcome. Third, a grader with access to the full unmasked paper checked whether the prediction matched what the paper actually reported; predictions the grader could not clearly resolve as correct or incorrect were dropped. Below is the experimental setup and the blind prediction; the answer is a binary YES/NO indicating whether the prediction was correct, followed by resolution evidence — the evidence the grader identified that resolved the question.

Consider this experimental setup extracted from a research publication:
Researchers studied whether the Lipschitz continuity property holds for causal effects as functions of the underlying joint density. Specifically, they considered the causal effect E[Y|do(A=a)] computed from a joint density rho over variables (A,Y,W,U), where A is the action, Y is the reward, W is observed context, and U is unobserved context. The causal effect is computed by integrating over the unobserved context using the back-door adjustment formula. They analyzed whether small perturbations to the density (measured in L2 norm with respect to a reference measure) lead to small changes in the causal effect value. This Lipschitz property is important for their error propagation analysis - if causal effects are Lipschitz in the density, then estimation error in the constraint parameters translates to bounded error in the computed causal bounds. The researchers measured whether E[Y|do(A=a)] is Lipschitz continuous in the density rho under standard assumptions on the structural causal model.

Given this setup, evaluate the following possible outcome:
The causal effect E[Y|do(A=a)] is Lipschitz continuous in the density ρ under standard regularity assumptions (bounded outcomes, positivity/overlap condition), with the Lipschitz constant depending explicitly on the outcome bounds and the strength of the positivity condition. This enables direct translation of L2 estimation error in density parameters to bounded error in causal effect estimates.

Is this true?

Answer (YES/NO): YES